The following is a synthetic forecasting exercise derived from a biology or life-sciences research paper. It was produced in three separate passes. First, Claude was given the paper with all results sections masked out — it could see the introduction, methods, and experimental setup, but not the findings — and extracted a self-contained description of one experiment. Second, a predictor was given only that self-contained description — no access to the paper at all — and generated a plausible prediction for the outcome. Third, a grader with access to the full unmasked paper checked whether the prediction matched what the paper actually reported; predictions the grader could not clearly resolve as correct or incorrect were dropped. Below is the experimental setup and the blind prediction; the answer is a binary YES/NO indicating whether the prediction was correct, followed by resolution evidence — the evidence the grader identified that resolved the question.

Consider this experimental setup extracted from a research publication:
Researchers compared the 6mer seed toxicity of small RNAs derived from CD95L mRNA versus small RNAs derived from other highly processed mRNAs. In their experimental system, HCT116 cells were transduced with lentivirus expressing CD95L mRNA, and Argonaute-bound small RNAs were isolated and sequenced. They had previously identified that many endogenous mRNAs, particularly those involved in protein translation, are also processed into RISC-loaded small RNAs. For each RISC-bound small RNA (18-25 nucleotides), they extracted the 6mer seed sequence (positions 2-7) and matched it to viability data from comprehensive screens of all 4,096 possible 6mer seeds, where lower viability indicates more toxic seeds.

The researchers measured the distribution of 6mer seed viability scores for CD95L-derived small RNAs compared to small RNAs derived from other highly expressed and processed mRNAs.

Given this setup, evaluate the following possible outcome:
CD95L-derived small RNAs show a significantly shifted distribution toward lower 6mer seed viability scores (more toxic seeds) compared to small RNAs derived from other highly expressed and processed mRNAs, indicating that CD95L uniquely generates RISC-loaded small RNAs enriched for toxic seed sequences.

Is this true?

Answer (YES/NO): NO